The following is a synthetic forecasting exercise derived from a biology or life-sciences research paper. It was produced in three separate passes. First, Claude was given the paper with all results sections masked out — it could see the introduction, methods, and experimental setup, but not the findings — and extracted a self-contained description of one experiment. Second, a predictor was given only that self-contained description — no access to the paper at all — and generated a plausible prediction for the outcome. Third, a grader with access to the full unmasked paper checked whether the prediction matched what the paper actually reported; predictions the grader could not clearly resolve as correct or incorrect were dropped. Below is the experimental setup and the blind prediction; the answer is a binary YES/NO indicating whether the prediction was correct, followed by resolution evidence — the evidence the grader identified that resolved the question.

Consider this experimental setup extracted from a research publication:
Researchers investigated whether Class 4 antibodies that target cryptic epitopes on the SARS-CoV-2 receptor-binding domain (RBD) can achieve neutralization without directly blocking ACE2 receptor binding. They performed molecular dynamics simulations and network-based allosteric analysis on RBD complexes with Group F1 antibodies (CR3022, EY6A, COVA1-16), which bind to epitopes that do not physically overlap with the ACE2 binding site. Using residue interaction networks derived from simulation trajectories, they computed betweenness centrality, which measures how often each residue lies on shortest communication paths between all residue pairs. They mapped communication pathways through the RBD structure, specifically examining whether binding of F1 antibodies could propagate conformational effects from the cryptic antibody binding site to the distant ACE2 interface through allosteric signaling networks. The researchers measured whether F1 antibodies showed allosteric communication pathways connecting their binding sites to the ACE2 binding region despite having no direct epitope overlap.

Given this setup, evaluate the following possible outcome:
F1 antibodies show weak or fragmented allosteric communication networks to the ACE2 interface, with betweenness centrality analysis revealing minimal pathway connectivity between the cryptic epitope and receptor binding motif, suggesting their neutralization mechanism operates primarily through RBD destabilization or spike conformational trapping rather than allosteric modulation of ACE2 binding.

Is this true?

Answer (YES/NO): NO